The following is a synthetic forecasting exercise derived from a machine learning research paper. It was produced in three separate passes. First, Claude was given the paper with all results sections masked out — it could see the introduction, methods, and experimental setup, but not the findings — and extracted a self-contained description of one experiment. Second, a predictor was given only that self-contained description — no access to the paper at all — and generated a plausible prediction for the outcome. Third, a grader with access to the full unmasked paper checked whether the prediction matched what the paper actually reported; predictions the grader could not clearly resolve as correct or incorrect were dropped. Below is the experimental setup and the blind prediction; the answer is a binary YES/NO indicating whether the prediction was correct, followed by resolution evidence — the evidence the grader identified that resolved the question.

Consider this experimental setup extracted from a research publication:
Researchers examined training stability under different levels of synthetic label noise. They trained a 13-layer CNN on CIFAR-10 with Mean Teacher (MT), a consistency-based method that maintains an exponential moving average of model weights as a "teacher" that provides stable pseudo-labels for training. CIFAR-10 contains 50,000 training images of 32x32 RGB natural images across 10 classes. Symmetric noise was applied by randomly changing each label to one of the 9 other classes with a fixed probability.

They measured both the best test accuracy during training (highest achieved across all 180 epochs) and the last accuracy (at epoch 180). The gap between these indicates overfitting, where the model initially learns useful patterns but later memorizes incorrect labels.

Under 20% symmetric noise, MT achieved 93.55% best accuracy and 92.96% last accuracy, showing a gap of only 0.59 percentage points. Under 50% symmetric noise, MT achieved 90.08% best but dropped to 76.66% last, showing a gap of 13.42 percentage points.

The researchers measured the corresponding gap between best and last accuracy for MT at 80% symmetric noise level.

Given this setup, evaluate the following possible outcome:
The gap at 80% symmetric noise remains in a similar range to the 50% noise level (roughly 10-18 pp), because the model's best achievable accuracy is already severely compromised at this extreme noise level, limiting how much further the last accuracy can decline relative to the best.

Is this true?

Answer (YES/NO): NO